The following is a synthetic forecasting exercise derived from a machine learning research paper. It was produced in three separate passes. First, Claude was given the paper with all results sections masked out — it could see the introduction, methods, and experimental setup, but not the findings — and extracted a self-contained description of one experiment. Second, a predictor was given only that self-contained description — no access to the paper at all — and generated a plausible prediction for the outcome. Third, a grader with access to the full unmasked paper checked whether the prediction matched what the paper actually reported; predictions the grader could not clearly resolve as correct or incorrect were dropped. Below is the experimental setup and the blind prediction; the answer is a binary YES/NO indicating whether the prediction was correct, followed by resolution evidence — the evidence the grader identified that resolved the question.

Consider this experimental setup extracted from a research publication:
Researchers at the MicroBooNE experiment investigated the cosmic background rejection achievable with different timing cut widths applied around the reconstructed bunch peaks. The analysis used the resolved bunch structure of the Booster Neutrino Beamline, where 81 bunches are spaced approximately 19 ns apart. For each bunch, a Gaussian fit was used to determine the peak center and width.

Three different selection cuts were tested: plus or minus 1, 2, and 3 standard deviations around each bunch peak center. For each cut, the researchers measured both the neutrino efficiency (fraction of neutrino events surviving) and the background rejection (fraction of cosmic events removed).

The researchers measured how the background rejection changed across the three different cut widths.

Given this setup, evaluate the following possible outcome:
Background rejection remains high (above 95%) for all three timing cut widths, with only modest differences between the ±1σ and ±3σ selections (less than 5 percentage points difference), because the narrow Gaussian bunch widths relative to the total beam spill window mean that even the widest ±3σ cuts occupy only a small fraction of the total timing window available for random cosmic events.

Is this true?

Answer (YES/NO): NO